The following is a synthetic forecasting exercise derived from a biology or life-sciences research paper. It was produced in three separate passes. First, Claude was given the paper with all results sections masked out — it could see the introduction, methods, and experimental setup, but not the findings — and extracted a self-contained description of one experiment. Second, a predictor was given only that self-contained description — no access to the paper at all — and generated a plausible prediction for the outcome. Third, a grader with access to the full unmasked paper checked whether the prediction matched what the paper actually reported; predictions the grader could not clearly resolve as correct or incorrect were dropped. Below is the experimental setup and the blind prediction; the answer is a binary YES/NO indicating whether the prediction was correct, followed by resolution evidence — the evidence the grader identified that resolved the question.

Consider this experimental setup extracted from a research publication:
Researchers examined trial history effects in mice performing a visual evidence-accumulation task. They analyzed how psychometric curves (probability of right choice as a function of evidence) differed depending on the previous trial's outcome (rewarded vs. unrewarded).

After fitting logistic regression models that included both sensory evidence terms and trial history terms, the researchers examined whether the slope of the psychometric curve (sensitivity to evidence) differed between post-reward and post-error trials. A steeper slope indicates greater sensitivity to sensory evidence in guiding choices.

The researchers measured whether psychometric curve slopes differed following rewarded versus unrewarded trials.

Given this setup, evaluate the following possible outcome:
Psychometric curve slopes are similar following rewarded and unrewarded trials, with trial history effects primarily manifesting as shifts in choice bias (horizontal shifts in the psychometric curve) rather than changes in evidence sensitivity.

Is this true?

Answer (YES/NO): NO